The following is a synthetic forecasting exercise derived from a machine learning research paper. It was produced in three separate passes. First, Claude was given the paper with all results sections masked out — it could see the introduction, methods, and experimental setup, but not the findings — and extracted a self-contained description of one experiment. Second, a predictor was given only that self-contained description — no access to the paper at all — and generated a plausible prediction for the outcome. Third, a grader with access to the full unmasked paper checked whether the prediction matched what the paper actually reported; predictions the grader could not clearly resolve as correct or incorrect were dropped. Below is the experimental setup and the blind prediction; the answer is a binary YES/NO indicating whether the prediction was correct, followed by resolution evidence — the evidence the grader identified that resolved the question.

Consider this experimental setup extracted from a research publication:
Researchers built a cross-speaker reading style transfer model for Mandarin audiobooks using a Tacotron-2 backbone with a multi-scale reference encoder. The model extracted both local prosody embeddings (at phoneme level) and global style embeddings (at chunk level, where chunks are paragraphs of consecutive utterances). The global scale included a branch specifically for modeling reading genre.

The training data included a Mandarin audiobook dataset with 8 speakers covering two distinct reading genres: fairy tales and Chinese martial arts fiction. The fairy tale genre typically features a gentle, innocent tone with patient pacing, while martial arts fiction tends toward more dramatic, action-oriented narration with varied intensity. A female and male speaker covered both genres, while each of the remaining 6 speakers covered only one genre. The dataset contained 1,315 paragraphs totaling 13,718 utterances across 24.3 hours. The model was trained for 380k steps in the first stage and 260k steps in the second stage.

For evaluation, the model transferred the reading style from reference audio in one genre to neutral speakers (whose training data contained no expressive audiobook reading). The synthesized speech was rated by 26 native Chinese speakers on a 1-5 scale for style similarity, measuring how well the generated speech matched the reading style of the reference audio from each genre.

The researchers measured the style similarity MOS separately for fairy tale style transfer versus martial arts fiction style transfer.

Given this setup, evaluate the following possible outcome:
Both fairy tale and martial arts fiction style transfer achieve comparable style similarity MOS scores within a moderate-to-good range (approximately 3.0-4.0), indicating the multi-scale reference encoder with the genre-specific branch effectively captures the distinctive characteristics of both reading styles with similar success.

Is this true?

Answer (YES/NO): YES